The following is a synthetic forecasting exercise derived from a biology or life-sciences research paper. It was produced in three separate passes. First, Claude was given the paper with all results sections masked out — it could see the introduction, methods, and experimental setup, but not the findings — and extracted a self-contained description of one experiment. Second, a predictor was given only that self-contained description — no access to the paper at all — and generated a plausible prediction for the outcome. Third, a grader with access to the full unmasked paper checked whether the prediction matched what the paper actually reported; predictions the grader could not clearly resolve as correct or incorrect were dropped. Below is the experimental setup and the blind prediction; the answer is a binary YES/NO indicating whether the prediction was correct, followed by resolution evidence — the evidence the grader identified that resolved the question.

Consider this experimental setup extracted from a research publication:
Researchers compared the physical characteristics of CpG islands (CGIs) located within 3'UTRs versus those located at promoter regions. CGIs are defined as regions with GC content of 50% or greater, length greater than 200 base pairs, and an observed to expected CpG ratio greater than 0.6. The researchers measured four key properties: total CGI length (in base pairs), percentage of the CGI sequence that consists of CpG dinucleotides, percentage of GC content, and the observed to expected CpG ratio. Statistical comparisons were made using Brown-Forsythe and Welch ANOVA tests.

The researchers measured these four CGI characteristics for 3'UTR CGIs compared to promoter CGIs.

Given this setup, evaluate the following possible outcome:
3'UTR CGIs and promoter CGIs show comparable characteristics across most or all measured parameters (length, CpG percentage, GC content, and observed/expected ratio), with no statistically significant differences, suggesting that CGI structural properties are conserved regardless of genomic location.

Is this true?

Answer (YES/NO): NO